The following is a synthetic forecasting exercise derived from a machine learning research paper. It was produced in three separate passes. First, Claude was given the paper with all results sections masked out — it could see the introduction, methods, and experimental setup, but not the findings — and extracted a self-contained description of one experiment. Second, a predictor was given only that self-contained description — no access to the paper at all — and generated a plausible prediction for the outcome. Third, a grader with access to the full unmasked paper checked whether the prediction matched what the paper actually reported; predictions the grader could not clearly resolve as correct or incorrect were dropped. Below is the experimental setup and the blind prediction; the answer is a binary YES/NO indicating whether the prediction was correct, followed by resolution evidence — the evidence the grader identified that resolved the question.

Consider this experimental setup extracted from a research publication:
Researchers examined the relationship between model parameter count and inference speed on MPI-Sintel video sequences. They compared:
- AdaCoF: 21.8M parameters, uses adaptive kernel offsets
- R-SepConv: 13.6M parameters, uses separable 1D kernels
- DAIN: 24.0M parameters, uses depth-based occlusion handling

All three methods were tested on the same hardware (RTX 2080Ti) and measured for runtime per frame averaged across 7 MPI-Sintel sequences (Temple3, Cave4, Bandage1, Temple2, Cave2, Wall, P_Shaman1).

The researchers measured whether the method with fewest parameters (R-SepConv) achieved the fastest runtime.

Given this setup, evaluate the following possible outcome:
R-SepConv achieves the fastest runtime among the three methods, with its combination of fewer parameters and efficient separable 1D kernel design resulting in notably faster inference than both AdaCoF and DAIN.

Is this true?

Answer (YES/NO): NO